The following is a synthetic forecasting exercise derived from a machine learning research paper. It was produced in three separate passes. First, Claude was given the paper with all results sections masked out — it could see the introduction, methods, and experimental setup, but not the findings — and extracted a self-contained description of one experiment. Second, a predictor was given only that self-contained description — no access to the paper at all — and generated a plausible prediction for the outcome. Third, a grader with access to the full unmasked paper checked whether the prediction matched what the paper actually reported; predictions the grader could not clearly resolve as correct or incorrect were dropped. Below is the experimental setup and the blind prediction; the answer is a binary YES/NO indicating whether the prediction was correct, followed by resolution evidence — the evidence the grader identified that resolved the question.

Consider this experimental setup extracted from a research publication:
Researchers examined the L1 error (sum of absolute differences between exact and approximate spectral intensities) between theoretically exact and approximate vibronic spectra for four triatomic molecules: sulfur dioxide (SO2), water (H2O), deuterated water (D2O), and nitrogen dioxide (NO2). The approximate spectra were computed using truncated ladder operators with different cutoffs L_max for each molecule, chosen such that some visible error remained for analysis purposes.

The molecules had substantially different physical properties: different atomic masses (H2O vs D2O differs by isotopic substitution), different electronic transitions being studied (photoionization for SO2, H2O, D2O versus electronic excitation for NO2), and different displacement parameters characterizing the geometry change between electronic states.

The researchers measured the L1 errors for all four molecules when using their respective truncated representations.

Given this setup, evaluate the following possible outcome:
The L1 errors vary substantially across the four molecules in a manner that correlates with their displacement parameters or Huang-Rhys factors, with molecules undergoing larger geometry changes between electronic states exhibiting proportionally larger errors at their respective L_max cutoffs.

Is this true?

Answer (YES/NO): NO